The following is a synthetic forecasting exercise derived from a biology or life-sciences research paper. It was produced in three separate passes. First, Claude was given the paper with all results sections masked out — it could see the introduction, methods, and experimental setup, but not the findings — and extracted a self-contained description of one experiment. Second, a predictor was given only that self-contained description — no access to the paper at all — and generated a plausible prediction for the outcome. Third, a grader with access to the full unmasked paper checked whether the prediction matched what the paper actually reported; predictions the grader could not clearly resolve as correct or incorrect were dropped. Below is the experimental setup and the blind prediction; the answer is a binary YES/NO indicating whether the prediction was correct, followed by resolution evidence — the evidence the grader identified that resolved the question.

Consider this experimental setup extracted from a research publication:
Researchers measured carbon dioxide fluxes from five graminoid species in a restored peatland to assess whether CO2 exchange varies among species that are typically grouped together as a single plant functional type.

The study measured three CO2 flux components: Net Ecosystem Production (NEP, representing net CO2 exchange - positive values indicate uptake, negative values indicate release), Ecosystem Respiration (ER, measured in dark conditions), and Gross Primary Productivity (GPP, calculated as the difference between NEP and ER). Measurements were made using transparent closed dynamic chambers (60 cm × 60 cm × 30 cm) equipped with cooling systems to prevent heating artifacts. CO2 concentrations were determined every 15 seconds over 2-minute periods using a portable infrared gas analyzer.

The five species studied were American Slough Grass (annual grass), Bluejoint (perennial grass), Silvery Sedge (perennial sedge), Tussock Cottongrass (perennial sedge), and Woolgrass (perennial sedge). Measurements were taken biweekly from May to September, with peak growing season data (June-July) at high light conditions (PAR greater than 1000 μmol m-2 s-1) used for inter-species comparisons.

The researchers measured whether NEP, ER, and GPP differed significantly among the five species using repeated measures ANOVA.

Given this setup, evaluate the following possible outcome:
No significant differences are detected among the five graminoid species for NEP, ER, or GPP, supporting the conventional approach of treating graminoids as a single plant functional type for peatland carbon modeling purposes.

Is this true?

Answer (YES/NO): NO